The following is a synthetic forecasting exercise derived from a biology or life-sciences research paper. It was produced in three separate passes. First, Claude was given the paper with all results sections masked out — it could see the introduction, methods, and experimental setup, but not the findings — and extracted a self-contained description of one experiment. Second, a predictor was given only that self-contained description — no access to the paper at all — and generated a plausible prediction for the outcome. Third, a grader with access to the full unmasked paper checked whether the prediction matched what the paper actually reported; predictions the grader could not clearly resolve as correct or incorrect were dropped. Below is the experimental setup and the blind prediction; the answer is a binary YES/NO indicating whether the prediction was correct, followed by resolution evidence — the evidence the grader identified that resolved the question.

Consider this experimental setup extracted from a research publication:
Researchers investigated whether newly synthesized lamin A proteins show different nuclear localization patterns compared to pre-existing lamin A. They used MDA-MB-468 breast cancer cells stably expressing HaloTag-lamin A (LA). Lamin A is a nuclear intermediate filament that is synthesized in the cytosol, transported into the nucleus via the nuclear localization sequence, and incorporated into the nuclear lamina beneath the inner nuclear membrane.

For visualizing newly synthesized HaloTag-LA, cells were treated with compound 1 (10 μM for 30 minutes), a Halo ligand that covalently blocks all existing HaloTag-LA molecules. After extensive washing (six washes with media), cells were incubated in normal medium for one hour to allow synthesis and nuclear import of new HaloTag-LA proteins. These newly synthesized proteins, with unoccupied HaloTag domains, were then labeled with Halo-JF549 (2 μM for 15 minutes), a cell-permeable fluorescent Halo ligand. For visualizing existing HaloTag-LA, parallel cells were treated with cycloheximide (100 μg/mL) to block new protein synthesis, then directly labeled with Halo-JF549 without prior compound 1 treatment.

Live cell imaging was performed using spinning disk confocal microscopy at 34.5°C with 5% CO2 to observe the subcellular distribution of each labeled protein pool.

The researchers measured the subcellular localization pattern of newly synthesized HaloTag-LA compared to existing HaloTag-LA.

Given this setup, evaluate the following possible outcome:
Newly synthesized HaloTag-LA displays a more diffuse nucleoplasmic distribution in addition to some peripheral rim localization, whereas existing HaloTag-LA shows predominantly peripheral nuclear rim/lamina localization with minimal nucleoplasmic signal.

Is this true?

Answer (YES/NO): NO